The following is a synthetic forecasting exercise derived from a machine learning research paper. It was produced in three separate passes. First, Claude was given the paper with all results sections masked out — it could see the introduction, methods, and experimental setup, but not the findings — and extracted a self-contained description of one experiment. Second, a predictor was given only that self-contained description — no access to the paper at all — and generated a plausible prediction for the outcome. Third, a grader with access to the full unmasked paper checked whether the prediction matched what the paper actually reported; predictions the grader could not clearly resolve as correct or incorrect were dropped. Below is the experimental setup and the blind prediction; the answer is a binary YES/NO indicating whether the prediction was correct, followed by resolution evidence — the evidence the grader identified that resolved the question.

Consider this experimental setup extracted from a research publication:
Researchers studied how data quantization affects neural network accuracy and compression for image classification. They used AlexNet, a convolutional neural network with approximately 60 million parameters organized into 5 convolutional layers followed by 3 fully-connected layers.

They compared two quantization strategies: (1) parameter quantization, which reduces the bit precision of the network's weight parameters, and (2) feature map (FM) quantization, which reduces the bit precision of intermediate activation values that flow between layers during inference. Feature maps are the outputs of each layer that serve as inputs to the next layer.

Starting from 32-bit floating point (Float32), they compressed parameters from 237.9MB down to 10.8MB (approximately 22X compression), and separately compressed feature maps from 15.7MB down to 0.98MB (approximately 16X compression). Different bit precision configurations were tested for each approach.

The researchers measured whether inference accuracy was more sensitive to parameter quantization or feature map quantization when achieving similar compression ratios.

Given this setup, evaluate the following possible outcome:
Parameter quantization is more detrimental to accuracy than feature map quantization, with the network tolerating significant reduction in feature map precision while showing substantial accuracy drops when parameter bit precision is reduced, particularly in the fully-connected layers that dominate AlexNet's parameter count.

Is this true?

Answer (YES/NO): NO